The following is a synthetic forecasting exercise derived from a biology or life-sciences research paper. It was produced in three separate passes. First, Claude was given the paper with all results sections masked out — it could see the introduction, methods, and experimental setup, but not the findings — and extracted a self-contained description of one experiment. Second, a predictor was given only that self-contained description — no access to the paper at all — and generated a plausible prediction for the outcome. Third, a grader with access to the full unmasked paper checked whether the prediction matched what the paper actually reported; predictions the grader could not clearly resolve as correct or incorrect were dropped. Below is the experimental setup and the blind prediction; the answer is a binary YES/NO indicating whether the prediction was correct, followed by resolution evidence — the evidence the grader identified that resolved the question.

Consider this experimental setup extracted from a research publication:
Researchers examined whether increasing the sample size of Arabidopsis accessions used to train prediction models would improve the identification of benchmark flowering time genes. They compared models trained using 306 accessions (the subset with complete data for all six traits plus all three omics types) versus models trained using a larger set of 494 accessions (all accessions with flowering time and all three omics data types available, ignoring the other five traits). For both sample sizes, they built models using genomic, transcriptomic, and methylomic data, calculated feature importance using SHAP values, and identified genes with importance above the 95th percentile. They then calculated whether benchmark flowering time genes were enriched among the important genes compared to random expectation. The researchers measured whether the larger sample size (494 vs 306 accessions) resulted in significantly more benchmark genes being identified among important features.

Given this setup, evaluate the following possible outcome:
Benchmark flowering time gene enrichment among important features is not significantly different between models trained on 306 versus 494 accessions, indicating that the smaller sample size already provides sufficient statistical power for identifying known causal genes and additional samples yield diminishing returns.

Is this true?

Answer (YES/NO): YES